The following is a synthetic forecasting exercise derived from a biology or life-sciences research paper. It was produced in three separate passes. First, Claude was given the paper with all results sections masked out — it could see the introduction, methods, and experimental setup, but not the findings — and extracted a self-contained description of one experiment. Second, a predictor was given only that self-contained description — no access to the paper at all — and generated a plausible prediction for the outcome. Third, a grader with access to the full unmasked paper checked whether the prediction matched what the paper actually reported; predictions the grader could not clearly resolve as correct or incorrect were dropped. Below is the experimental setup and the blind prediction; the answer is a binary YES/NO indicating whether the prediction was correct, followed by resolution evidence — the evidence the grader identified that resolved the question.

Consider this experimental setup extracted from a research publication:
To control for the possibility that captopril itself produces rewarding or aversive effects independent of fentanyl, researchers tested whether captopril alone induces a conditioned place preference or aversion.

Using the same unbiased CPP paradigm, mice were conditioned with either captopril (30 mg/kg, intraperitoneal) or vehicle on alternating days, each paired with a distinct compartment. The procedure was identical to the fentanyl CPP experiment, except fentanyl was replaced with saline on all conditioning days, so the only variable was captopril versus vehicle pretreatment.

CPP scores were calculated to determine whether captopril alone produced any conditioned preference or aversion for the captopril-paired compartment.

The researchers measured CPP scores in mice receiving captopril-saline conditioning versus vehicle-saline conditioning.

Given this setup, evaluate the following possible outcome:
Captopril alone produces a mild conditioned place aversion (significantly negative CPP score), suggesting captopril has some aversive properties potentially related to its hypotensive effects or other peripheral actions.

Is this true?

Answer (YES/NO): NO